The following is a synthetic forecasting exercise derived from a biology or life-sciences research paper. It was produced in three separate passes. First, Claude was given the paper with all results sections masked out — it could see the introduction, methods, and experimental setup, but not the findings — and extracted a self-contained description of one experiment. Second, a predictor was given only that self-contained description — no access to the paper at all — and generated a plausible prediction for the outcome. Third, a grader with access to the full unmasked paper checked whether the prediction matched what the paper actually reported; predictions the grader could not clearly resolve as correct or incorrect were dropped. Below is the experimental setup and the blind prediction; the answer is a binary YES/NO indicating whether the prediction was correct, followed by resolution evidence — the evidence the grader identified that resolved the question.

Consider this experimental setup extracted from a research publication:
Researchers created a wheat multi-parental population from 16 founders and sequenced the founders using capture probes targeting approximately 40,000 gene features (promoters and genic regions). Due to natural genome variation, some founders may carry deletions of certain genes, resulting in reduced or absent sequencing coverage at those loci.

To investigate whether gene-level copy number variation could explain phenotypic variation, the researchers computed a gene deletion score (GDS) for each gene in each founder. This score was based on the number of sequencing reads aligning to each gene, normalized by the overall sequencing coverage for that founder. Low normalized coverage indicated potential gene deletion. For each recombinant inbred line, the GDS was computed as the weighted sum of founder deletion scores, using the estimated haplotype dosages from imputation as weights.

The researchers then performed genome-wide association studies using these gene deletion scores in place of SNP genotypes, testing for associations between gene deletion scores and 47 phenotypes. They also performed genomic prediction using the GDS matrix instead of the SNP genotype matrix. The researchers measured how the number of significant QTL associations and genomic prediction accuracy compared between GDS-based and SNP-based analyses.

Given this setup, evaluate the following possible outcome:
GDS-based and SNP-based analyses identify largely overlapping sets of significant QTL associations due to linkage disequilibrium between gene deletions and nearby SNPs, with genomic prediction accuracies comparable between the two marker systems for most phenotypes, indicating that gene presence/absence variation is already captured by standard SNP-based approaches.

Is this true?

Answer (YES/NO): NO